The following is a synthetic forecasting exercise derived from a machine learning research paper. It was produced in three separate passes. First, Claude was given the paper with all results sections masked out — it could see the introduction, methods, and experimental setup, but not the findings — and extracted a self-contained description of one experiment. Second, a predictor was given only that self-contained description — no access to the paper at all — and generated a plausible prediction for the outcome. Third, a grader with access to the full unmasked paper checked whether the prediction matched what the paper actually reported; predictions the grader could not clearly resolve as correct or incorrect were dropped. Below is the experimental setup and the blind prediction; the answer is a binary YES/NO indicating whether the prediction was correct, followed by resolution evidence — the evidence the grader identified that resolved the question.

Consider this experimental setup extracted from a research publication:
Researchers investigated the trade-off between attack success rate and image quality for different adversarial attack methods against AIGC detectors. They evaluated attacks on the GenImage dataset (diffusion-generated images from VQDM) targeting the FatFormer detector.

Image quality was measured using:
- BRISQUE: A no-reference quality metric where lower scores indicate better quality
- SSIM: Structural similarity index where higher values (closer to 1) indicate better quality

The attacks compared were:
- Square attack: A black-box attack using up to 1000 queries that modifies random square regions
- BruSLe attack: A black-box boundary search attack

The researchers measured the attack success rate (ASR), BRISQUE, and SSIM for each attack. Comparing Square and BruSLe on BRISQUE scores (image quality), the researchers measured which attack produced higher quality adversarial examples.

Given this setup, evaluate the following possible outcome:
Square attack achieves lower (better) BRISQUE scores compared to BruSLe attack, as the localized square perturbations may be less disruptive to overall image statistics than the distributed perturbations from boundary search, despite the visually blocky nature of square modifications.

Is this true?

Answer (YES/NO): NO